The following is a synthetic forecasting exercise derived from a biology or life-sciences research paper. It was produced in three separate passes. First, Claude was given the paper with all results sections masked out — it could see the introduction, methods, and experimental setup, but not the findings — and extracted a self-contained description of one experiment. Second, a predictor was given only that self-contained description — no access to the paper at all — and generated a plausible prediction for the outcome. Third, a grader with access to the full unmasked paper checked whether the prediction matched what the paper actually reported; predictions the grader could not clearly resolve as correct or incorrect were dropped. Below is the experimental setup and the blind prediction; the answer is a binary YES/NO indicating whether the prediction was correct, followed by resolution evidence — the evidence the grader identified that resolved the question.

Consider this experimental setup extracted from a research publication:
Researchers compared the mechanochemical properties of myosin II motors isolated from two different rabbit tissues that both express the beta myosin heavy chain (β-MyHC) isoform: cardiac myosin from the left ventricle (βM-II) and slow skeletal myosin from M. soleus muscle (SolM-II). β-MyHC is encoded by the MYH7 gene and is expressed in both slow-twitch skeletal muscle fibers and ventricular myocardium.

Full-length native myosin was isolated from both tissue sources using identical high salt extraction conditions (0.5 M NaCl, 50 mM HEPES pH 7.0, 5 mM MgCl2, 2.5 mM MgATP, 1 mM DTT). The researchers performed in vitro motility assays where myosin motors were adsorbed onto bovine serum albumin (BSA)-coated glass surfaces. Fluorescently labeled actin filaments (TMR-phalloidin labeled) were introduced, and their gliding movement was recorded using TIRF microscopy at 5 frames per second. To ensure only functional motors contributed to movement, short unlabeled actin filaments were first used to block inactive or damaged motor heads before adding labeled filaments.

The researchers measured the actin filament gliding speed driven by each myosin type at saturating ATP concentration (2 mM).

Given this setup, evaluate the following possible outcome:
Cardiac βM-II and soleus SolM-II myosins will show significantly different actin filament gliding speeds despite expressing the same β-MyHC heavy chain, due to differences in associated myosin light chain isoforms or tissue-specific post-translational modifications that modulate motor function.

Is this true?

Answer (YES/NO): YES